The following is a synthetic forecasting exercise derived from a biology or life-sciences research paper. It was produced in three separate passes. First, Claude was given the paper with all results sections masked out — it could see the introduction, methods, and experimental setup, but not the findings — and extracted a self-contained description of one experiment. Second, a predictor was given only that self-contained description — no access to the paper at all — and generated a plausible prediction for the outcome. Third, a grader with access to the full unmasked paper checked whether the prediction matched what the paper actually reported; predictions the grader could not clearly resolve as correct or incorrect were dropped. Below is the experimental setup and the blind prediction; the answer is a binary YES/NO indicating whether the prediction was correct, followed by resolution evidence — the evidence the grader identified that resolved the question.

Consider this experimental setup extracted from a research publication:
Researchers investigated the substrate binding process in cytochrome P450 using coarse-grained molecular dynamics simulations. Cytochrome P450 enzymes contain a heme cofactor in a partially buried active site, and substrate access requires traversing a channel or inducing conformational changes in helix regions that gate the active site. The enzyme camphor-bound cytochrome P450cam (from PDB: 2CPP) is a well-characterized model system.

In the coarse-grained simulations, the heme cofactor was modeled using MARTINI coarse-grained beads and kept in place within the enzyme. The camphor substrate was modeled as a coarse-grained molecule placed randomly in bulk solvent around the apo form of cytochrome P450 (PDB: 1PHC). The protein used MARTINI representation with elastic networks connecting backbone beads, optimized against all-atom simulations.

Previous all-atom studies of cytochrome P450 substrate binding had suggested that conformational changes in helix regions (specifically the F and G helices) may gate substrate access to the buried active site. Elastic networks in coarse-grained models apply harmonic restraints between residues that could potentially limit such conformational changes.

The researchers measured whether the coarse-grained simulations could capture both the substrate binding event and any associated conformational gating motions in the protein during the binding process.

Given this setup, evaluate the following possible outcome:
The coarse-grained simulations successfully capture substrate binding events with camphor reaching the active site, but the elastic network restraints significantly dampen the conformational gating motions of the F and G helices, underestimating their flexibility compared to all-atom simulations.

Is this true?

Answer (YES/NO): NO